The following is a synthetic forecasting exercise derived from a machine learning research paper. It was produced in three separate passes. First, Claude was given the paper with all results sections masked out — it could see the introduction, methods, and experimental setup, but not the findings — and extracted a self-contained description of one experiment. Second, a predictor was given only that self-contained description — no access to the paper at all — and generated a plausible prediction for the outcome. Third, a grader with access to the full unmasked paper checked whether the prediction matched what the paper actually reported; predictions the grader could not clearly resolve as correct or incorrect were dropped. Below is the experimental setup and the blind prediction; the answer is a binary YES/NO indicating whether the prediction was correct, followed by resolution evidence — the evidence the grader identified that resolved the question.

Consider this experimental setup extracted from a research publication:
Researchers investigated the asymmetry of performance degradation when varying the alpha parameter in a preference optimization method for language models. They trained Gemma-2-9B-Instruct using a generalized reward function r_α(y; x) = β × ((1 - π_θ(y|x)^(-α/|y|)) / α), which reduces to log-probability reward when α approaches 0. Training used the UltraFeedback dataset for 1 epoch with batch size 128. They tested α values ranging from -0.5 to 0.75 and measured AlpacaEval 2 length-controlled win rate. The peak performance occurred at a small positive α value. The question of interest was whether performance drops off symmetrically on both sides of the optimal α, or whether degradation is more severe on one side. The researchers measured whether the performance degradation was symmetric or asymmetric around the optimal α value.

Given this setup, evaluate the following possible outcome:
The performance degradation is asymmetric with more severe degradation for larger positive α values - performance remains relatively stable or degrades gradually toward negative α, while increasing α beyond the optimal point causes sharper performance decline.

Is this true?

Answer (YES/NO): NO